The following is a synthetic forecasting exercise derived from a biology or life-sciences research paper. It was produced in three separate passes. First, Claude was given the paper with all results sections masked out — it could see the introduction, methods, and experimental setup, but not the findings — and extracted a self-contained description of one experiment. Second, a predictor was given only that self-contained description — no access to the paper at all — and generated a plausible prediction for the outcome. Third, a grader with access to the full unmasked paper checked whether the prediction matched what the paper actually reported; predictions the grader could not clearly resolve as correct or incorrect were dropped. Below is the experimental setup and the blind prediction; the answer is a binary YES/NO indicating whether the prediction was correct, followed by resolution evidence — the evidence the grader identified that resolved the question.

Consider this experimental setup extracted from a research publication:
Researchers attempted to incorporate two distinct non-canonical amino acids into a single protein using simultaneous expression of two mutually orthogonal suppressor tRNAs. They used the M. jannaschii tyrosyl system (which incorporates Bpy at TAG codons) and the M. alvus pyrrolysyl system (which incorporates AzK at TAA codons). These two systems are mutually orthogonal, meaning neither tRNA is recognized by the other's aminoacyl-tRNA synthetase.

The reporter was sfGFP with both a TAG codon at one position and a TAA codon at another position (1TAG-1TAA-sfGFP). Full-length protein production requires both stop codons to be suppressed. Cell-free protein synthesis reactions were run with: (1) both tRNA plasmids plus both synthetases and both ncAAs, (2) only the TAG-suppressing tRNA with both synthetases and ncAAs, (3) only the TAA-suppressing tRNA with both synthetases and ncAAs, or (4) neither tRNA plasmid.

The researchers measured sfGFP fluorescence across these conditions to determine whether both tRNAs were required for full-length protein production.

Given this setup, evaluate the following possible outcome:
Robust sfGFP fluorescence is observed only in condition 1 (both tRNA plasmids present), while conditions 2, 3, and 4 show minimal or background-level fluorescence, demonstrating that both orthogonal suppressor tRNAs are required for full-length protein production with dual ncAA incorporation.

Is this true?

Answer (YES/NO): NO